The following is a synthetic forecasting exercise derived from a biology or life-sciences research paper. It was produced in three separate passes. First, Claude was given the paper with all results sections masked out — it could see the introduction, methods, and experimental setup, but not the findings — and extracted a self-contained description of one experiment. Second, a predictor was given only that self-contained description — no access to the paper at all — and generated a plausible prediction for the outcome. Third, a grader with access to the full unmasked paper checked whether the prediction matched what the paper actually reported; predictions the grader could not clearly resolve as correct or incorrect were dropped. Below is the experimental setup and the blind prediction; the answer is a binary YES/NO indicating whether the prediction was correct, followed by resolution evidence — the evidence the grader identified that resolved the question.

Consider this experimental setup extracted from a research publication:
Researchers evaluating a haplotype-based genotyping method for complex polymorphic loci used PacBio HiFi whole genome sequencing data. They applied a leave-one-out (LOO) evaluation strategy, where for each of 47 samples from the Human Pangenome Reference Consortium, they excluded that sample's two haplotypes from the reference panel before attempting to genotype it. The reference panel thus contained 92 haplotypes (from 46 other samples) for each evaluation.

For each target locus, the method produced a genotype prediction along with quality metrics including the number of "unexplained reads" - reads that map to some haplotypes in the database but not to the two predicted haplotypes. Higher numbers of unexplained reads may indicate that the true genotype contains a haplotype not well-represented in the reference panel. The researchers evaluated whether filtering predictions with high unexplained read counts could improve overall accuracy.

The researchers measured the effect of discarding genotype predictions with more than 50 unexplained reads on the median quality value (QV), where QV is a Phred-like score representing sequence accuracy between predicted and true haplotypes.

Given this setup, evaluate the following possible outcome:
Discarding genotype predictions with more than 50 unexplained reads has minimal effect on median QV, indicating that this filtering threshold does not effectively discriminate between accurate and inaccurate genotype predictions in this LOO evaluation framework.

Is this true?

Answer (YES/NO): NO